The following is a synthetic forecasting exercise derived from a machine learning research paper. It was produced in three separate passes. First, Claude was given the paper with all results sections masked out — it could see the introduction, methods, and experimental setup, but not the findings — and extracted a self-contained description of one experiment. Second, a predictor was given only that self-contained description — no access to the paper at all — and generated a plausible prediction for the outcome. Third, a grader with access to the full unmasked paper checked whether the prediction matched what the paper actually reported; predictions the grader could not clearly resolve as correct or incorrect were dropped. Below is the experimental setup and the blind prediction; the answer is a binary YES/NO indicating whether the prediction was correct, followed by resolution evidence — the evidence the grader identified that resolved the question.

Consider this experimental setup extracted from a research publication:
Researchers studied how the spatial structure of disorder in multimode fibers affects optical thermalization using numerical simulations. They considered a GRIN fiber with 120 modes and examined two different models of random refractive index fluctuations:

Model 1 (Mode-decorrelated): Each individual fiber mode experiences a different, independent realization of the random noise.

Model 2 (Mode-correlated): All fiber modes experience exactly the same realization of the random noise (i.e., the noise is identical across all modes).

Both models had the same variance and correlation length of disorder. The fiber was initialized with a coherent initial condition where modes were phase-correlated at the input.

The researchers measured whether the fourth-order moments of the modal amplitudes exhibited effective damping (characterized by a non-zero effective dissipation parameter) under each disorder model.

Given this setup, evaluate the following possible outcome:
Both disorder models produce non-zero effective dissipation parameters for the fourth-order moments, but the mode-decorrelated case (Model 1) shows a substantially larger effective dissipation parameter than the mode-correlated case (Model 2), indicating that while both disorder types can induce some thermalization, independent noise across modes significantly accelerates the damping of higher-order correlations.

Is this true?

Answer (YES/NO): NO